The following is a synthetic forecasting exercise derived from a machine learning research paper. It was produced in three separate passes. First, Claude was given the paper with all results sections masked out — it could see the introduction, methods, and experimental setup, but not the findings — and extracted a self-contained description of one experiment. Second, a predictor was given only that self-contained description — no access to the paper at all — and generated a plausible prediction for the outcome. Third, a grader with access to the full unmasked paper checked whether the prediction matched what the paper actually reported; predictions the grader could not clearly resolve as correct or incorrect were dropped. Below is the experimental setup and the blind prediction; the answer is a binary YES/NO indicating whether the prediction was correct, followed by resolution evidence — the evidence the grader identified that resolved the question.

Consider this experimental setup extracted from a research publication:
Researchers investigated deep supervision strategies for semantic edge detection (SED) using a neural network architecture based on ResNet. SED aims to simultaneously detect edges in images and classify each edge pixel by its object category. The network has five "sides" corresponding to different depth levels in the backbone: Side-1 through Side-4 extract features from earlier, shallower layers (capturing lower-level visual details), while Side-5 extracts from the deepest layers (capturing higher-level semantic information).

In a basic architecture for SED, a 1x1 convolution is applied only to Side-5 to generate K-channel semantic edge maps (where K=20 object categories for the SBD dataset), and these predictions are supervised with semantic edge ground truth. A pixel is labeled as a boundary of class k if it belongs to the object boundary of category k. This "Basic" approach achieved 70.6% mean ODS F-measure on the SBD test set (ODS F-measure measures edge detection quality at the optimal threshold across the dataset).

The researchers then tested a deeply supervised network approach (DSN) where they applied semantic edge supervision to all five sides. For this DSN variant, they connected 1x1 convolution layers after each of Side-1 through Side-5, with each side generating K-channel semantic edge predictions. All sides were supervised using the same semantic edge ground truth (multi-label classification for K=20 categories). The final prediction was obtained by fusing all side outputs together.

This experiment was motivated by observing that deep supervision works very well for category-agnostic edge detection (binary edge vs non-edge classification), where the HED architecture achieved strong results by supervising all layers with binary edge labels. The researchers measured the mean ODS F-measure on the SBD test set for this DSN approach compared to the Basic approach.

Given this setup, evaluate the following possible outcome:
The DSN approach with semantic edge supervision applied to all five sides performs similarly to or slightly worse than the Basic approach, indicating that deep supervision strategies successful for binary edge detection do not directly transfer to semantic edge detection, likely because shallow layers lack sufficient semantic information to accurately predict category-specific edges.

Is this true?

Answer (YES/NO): YES